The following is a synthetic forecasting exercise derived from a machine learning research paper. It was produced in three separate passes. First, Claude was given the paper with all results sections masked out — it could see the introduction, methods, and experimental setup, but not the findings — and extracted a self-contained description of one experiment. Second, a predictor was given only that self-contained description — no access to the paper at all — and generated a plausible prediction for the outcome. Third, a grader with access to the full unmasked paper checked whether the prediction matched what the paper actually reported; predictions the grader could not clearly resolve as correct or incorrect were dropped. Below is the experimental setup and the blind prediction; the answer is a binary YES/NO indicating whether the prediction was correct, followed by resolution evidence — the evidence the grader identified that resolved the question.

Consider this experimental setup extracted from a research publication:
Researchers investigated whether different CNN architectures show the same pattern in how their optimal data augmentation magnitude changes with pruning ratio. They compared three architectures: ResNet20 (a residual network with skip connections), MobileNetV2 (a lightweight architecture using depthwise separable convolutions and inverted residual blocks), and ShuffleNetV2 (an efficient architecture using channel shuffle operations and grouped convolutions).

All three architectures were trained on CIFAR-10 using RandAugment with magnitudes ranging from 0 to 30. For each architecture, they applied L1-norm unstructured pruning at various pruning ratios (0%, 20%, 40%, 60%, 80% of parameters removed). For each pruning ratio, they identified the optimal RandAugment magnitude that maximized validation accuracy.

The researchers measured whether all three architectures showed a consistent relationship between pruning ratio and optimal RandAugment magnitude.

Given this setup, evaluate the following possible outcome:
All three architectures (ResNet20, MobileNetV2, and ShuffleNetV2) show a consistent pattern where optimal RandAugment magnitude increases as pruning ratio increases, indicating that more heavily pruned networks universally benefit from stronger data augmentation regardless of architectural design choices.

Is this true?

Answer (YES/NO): NO